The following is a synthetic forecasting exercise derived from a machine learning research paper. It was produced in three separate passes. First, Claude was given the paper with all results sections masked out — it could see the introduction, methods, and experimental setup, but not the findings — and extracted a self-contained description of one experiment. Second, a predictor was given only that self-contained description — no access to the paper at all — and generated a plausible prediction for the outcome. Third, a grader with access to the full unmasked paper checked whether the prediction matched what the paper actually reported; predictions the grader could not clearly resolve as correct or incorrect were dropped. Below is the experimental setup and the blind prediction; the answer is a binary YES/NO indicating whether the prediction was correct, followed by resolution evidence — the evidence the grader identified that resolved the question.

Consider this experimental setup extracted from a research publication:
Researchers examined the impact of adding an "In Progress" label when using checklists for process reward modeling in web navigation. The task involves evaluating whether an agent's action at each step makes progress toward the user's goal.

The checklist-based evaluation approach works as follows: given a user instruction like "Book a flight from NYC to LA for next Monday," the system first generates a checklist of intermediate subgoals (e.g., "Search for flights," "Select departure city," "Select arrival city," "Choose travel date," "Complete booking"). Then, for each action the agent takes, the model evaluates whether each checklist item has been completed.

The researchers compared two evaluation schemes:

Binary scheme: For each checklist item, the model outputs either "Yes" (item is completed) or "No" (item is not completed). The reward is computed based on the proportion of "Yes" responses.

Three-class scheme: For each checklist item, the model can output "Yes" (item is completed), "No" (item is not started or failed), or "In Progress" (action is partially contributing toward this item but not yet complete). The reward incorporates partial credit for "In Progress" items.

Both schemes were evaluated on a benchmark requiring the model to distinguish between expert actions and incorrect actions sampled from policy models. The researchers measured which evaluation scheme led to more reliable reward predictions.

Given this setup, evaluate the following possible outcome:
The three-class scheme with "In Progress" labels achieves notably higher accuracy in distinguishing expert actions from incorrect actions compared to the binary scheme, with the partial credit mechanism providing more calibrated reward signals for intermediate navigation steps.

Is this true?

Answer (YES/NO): YES